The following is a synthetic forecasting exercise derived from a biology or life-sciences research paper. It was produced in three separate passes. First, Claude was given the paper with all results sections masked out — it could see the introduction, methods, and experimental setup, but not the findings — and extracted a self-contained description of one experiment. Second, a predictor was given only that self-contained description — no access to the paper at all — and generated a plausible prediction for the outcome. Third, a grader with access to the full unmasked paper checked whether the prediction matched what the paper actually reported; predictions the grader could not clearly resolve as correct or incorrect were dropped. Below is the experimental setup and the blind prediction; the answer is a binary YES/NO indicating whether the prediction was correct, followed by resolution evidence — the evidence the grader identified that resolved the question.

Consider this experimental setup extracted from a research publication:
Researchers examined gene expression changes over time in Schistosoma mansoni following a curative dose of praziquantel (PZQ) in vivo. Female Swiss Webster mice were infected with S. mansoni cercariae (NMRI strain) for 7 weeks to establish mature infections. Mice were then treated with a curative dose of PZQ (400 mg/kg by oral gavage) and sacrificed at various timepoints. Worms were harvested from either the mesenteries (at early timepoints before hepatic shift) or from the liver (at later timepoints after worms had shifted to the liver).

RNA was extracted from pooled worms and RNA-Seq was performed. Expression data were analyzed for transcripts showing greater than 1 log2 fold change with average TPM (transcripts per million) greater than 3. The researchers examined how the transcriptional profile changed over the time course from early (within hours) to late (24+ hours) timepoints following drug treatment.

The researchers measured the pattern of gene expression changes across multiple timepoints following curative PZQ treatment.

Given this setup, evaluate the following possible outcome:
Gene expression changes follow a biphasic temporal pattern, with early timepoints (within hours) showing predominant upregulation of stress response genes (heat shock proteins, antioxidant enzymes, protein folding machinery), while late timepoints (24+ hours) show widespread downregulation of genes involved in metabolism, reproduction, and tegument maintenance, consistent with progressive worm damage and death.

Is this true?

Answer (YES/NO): NO